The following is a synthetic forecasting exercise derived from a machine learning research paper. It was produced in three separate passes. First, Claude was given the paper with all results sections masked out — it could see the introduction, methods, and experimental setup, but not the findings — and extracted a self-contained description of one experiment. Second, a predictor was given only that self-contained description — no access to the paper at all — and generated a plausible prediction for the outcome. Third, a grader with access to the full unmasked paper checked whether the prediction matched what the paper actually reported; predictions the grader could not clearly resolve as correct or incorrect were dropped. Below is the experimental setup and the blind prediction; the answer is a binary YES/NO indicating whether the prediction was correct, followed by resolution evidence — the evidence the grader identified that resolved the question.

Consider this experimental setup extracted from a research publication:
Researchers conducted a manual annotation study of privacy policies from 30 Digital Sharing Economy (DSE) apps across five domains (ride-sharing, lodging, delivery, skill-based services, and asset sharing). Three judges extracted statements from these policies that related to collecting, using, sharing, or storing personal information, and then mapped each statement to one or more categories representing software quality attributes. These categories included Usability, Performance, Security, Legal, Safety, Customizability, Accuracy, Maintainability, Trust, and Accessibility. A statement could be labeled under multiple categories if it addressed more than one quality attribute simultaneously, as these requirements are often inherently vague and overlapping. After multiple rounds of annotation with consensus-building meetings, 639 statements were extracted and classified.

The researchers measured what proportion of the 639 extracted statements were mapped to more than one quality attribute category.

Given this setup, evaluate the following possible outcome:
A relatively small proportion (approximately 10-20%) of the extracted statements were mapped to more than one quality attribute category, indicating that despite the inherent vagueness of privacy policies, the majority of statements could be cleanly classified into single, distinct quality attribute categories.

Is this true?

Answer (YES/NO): NO